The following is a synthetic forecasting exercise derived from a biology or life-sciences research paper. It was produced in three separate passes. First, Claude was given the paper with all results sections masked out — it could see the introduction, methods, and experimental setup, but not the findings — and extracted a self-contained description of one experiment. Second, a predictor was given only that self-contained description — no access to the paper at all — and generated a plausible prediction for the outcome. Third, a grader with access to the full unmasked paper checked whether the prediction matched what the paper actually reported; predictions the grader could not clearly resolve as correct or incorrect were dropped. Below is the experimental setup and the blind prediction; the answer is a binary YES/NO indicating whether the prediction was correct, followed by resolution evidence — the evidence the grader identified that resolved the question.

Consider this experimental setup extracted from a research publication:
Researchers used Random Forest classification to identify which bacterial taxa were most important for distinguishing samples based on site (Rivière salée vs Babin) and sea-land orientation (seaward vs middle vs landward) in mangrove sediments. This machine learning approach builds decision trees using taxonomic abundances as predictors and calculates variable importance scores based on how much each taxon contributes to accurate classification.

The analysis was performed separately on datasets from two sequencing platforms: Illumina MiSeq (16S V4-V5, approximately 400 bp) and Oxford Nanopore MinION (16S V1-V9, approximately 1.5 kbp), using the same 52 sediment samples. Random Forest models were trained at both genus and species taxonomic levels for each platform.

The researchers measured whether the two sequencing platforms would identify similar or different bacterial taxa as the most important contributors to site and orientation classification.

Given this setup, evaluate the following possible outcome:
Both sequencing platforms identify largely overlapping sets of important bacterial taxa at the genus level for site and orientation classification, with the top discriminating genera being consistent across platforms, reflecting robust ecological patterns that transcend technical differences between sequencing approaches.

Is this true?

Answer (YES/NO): NO